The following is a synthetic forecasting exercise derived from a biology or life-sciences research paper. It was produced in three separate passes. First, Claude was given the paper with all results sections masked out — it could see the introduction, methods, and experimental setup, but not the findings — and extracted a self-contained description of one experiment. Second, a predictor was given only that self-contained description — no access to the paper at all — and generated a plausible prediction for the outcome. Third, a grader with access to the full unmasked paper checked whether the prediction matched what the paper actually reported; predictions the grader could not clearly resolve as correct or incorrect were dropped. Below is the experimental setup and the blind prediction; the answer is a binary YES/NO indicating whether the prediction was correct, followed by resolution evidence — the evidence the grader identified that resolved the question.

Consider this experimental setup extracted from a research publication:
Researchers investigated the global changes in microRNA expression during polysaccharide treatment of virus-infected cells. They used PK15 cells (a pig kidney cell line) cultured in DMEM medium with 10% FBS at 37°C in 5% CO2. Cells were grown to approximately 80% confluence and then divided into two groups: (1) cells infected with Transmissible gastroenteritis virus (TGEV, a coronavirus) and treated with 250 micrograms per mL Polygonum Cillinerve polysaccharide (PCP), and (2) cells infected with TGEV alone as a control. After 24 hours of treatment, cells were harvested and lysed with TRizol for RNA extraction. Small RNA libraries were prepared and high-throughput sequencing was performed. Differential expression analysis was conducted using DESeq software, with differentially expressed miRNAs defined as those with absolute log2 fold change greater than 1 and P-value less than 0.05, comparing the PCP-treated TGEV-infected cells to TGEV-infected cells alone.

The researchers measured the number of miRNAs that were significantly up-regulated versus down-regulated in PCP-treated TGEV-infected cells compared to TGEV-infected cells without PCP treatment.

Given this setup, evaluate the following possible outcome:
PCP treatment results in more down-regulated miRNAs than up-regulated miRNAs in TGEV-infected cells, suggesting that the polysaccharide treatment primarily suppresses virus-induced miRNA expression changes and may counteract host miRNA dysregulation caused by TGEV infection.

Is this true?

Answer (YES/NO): YES